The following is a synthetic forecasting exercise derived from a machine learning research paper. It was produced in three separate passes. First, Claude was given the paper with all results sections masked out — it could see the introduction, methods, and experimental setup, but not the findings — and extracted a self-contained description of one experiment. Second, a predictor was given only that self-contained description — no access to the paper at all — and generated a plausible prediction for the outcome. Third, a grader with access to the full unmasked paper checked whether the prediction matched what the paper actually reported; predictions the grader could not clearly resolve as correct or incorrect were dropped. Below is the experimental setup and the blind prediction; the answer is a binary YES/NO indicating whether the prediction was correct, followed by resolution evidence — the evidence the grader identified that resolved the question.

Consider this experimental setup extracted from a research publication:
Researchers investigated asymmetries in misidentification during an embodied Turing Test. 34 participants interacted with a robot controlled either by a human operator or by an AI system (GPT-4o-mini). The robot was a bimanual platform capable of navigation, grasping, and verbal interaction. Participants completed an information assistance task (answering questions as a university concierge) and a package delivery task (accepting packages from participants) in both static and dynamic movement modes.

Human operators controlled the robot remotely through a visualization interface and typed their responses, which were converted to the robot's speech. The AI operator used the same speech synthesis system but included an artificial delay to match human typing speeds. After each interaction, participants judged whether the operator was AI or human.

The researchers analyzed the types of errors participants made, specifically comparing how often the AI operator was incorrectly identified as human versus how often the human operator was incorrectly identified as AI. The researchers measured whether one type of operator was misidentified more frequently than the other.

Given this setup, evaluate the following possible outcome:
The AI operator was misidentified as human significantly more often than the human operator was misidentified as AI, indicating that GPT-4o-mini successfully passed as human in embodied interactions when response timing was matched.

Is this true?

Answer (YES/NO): NO